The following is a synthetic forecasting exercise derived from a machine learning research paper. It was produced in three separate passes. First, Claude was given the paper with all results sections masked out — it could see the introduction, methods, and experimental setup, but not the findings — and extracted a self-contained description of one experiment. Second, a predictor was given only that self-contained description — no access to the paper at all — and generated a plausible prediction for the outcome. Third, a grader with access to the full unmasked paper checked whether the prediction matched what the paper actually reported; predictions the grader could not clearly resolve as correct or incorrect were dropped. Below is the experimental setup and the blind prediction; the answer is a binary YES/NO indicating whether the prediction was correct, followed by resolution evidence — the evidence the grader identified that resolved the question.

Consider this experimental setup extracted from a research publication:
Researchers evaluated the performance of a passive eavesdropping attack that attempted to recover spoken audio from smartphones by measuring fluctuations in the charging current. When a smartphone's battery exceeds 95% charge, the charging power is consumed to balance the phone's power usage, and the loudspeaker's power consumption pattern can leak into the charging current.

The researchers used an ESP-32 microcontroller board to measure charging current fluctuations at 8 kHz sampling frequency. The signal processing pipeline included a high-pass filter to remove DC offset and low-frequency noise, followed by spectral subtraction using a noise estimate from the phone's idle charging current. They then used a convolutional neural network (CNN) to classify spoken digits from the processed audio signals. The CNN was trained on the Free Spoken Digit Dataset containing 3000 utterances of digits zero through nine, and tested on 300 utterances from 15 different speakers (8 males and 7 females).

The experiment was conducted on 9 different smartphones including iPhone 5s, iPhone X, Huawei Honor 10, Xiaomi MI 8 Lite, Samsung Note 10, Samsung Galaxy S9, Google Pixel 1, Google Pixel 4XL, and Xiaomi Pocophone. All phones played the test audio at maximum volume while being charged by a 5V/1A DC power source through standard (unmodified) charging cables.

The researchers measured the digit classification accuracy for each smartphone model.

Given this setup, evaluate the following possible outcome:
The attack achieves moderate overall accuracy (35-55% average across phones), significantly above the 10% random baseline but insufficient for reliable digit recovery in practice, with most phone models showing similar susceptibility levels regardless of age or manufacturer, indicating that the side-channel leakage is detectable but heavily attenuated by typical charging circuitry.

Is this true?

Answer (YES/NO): NO